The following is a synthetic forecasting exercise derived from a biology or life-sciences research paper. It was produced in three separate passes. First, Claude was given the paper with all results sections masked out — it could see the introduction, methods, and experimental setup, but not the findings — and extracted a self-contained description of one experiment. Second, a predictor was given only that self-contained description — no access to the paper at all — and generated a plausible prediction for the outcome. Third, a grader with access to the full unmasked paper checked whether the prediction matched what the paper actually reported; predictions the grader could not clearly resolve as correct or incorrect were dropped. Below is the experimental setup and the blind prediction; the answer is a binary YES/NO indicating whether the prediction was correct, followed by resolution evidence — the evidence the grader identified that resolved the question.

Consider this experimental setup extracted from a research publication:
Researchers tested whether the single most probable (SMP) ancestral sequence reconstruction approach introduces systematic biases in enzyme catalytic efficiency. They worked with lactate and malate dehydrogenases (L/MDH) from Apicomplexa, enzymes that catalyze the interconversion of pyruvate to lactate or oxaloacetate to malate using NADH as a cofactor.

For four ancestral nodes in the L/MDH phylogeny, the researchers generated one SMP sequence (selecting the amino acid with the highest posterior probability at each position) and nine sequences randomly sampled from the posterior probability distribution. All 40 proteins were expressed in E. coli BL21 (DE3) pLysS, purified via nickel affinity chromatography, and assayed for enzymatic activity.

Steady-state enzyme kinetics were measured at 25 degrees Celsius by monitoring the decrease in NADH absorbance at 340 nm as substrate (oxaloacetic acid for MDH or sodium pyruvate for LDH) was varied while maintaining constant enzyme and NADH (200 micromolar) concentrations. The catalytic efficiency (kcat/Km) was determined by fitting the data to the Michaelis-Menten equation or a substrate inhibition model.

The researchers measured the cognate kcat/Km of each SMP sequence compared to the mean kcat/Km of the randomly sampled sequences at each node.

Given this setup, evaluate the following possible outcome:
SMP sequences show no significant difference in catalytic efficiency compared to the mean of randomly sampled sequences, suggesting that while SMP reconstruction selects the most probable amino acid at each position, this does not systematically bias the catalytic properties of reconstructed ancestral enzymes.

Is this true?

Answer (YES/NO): YES